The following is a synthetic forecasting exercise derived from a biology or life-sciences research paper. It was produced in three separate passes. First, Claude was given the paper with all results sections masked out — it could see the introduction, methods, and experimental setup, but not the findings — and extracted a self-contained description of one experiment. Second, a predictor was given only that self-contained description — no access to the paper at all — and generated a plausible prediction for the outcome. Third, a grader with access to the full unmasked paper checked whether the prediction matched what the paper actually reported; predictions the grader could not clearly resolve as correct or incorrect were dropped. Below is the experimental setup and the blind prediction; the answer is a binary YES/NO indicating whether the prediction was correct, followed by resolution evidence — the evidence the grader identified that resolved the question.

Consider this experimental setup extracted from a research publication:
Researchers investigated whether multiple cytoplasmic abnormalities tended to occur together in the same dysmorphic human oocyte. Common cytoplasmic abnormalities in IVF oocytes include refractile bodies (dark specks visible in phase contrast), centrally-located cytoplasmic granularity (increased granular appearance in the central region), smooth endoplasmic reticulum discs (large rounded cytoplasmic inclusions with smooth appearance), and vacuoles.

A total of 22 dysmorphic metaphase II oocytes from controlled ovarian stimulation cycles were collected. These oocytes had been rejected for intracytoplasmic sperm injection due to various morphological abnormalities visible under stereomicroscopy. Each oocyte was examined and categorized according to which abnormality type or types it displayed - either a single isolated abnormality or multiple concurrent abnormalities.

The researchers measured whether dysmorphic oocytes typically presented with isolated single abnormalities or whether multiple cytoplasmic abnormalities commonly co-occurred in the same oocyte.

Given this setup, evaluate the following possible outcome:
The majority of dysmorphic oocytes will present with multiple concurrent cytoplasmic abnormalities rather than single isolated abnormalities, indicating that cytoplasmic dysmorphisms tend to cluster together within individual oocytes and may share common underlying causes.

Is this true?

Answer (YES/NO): YES